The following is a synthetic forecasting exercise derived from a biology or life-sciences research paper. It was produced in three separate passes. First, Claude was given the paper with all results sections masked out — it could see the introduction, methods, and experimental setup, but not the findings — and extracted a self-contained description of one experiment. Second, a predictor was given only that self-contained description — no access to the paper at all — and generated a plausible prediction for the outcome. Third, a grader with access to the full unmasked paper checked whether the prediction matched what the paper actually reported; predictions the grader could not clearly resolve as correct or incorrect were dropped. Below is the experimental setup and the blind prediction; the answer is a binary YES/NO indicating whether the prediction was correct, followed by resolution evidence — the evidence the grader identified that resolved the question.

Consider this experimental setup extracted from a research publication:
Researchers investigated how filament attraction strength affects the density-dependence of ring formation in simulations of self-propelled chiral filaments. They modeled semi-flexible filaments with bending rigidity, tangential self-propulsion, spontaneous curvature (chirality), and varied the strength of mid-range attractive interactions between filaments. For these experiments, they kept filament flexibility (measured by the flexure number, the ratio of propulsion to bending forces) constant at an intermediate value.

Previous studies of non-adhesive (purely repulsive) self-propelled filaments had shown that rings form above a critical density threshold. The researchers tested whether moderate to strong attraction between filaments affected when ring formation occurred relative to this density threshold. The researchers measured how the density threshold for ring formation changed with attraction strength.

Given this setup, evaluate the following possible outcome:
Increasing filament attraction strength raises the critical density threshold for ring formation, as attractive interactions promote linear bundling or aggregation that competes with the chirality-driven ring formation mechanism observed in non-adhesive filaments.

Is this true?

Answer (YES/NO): NO